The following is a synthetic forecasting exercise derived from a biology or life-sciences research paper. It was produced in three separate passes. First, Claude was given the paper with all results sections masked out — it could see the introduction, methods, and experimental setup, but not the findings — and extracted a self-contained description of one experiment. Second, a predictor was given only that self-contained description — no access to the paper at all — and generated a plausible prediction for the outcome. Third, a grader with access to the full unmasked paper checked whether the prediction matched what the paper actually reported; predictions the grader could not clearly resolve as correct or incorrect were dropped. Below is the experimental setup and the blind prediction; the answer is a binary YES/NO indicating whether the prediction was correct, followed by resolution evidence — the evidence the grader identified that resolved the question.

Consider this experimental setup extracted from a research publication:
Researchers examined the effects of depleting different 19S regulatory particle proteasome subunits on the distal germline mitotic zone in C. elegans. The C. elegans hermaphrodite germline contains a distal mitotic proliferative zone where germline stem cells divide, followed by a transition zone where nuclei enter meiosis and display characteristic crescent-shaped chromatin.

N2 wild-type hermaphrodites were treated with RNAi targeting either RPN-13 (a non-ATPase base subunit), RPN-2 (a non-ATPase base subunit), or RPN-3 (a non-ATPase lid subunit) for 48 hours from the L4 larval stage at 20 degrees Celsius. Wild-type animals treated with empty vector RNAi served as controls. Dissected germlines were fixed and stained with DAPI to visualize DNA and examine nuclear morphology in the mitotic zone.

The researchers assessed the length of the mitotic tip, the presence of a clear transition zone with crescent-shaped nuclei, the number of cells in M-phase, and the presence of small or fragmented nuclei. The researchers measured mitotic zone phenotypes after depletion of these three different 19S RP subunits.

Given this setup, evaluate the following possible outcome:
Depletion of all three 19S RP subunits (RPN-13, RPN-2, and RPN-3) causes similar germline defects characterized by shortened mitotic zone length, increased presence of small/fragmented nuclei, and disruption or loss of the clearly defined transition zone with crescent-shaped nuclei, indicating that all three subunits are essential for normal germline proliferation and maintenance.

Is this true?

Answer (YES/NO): NO